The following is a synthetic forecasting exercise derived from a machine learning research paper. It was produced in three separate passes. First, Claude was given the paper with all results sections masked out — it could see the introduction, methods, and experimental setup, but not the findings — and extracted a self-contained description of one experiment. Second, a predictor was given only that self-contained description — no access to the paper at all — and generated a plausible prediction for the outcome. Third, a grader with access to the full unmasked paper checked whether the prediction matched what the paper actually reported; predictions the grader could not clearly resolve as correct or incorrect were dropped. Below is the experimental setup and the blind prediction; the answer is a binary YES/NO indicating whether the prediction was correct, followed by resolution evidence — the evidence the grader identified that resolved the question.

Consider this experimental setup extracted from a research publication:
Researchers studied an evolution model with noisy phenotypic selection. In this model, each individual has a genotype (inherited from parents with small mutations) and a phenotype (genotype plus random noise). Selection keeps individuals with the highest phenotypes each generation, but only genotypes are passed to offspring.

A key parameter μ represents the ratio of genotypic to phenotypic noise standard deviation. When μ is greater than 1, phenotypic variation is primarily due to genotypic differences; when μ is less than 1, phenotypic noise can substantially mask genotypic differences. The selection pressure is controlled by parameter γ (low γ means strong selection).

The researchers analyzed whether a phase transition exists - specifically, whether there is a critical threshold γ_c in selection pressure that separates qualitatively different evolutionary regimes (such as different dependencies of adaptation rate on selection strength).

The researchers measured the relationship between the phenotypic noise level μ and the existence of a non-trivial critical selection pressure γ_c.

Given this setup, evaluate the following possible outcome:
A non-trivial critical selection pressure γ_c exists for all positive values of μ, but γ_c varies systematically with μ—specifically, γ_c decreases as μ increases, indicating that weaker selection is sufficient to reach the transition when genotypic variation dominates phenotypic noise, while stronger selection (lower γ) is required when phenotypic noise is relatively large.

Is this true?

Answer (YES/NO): NO